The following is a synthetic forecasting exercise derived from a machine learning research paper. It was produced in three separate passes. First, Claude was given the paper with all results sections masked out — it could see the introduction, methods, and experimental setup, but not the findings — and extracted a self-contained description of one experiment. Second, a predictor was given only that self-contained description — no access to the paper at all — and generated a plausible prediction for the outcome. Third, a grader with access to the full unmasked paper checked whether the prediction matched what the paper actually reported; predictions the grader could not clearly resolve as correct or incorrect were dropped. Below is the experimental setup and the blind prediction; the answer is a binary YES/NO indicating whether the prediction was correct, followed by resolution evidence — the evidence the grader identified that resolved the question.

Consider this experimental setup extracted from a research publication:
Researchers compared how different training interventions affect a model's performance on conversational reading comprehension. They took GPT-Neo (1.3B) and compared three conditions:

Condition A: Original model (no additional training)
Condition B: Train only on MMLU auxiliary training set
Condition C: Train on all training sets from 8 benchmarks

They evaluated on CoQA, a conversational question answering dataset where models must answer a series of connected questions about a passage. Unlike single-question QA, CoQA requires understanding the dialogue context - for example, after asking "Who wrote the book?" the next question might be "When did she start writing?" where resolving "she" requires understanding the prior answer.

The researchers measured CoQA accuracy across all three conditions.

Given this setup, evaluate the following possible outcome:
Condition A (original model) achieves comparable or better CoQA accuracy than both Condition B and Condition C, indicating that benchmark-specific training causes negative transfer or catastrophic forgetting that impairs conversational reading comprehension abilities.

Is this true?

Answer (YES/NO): NO